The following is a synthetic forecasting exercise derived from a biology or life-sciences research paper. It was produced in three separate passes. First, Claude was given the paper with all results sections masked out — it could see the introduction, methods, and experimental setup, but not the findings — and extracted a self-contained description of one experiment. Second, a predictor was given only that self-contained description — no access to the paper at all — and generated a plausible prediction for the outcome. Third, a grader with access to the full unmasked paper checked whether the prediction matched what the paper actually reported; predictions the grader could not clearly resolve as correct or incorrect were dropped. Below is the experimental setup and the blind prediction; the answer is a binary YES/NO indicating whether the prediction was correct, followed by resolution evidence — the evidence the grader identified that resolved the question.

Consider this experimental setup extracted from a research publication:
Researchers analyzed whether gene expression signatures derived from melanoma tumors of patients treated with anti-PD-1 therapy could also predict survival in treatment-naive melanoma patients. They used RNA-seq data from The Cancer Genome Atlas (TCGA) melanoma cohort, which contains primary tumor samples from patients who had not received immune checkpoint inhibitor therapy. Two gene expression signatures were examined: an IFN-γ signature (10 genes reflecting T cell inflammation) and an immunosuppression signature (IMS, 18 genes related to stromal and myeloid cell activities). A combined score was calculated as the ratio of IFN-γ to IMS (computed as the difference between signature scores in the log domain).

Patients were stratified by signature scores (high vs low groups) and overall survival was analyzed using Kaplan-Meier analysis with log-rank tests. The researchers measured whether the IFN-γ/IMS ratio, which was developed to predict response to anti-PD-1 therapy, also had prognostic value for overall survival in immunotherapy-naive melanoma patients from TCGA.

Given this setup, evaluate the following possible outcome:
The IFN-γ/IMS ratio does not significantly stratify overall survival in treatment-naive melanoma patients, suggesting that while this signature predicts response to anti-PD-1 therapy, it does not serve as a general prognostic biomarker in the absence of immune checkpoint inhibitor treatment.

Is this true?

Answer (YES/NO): NO